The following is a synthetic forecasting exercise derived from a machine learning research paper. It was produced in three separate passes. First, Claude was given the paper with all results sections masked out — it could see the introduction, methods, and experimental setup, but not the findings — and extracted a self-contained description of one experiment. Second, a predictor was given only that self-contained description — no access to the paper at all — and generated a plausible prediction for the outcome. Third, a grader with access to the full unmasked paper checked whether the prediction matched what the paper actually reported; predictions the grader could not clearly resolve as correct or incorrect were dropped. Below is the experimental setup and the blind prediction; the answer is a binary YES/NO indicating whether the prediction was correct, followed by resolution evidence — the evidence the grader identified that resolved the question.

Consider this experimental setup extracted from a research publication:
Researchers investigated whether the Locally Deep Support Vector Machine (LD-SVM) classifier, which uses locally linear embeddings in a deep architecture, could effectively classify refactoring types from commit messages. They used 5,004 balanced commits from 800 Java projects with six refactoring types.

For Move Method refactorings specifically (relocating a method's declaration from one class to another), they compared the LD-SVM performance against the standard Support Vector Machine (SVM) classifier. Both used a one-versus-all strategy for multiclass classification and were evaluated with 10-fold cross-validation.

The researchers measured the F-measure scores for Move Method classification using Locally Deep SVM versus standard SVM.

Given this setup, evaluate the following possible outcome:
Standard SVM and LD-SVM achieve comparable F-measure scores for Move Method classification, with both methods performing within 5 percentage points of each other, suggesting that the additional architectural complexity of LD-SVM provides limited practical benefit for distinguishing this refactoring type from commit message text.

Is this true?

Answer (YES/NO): YES